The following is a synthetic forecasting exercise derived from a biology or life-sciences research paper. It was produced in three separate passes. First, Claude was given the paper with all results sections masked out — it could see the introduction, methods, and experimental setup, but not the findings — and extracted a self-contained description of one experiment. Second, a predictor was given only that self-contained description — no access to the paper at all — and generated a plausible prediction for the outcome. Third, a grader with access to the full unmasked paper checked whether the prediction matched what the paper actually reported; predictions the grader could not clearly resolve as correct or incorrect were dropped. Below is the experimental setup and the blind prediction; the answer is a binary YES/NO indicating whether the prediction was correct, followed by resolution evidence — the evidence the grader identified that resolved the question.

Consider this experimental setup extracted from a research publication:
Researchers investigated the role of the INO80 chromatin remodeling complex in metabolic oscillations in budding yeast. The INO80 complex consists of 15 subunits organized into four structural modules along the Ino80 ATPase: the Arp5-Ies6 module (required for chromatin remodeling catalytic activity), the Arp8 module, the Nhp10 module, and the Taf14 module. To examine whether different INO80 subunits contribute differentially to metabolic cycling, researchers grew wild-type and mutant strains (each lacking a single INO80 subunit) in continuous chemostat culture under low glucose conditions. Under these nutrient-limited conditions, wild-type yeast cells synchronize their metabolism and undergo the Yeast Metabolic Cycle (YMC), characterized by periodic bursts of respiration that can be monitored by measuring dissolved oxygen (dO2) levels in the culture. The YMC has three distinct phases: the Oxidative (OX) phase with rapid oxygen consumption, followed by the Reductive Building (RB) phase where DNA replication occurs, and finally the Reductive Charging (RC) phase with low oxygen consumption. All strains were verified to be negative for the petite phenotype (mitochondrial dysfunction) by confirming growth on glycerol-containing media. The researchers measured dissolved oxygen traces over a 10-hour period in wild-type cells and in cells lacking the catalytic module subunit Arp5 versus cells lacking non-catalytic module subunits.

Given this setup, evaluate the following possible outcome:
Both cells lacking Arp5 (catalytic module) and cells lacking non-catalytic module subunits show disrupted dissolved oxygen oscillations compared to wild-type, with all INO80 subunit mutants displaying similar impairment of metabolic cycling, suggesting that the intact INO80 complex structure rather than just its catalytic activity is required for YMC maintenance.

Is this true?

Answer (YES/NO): NO